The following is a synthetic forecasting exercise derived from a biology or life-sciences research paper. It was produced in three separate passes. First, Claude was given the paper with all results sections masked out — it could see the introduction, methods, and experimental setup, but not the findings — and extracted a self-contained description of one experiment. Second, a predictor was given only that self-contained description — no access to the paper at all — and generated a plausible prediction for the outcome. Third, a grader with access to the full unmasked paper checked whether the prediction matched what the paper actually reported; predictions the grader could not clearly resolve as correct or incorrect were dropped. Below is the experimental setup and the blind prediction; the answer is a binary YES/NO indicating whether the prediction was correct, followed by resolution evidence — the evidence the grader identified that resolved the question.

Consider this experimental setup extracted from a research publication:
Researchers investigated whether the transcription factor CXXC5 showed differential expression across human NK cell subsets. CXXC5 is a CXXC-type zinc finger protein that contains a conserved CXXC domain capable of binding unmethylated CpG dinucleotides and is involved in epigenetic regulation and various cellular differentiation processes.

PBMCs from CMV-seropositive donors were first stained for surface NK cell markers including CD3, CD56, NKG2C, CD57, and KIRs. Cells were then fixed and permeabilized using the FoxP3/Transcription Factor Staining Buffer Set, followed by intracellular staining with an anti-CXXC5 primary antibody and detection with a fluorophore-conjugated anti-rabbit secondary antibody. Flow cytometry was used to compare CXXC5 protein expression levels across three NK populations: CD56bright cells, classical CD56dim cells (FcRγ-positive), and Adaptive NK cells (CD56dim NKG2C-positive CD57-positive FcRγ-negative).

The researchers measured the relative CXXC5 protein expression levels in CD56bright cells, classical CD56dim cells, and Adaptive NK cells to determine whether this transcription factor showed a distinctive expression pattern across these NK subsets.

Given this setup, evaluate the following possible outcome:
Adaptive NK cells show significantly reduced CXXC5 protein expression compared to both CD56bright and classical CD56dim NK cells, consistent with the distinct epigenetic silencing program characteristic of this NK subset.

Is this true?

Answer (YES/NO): YES